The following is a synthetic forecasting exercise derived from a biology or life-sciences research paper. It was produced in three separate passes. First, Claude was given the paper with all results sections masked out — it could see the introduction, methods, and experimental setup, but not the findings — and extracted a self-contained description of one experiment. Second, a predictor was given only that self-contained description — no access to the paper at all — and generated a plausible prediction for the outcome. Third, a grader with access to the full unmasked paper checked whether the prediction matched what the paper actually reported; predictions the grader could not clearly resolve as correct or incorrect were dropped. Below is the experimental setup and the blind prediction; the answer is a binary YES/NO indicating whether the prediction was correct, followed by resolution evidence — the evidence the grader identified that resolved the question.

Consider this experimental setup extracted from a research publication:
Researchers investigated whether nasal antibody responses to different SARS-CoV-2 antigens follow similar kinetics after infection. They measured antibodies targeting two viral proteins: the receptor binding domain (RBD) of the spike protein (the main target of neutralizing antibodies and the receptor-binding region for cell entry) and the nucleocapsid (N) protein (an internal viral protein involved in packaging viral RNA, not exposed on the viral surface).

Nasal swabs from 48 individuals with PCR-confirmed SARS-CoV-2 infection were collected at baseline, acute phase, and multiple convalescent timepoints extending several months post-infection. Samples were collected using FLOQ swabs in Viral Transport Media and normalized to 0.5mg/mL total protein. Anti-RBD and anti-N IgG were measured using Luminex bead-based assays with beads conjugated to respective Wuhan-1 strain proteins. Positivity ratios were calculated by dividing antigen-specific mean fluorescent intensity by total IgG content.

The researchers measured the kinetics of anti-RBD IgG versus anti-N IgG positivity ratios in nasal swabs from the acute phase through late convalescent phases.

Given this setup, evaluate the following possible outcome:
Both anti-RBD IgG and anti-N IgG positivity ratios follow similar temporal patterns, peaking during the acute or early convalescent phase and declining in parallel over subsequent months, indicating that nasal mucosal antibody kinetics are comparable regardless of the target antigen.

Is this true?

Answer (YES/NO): NO